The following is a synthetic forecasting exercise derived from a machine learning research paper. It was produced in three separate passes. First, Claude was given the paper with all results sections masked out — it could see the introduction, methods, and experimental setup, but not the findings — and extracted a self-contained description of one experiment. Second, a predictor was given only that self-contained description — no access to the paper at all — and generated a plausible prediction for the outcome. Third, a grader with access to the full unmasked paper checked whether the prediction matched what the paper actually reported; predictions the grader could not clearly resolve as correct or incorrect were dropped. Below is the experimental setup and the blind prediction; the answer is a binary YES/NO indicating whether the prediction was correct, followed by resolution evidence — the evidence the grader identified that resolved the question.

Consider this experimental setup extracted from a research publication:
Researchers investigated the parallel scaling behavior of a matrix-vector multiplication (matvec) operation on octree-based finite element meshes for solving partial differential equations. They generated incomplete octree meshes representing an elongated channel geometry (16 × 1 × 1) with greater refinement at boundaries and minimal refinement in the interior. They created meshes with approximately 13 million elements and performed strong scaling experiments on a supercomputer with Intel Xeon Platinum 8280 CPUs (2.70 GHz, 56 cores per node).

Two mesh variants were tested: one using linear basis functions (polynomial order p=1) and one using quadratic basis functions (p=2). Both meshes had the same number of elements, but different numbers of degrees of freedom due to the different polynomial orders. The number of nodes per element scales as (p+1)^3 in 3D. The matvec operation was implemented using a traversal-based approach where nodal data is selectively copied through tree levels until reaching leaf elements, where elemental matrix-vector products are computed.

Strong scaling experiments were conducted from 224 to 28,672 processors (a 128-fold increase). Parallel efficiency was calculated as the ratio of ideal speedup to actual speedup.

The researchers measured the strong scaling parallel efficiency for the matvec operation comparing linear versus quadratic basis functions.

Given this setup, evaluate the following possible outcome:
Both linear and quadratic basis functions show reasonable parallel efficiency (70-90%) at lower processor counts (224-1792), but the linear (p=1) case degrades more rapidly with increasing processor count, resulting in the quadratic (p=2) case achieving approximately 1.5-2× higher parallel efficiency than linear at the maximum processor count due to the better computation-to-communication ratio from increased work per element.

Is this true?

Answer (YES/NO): NO